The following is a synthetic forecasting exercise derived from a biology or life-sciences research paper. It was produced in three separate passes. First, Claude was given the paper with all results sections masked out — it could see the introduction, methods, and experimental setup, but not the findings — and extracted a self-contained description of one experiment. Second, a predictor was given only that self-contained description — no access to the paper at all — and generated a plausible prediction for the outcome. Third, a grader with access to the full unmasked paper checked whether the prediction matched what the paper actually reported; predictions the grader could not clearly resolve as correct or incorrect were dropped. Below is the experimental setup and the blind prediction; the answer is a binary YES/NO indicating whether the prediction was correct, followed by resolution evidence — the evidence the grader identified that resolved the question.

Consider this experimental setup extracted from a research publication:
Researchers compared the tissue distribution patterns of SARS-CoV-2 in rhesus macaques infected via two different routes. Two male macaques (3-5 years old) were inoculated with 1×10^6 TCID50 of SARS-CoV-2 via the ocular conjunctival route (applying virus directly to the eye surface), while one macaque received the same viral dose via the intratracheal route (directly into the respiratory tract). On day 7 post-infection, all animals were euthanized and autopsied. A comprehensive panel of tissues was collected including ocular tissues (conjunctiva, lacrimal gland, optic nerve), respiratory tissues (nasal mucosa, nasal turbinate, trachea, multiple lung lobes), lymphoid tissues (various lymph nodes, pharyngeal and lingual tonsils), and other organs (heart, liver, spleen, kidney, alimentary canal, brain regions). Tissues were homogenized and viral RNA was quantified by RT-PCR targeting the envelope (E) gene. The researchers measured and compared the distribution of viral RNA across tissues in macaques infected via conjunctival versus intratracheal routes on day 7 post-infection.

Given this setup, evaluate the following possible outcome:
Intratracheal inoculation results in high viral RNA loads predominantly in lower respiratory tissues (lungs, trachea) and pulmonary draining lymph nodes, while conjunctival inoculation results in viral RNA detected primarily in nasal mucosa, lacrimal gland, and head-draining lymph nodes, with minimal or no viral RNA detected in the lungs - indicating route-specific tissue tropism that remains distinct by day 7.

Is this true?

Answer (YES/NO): NO